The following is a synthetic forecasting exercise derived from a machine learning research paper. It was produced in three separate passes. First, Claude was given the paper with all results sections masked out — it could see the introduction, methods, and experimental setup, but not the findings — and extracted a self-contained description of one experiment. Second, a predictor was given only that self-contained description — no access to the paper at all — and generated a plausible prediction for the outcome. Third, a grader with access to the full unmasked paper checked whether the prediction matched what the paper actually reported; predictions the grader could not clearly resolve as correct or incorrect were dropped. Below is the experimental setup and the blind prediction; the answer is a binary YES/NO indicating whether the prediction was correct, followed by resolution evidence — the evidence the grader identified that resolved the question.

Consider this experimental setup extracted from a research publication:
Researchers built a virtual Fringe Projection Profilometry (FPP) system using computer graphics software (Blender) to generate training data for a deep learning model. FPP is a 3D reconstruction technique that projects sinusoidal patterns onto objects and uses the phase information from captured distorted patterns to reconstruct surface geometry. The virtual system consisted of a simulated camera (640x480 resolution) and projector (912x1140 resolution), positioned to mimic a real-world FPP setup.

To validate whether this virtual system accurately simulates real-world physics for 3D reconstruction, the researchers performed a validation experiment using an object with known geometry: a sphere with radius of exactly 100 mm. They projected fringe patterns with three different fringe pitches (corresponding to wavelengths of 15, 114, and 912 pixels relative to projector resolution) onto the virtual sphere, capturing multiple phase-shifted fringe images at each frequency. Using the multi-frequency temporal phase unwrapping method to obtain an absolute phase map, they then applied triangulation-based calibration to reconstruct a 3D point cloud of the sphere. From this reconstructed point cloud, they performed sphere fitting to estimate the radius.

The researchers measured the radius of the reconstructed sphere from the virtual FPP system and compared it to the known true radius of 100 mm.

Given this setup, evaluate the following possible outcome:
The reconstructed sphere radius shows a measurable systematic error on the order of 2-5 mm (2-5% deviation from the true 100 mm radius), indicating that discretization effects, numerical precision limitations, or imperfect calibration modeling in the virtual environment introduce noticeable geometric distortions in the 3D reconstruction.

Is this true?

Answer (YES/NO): NO